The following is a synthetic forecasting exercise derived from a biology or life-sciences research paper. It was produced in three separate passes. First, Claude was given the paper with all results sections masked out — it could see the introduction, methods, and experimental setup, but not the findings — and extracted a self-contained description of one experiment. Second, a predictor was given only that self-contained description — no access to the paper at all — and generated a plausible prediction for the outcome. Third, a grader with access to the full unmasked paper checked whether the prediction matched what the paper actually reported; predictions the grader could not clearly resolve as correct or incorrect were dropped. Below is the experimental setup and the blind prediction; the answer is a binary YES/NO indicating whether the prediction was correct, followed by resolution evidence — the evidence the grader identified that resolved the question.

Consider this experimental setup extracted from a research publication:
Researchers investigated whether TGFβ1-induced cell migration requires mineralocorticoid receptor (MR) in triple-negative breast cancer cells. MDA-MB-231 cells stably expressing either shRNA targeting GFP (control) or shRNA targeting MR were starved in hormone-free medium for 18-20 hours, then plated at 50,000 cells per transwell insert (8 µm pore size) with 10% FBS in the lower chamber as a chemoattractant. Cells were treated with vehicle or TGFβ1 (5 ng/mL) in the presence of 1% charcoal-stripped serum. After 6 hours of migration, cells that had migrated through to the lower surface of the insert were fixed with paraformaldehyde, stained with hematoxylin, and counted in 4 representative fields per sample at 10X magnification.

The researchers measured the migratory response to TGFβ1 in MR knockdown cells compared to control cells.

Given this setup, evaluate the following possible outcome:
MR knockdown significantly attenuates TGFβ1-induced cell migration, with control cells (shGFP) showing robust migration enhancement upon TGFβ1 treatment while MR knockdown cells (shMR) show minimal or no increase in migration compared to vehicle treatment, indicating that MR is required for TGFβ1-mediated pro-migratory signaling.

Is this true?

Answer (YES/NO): YES